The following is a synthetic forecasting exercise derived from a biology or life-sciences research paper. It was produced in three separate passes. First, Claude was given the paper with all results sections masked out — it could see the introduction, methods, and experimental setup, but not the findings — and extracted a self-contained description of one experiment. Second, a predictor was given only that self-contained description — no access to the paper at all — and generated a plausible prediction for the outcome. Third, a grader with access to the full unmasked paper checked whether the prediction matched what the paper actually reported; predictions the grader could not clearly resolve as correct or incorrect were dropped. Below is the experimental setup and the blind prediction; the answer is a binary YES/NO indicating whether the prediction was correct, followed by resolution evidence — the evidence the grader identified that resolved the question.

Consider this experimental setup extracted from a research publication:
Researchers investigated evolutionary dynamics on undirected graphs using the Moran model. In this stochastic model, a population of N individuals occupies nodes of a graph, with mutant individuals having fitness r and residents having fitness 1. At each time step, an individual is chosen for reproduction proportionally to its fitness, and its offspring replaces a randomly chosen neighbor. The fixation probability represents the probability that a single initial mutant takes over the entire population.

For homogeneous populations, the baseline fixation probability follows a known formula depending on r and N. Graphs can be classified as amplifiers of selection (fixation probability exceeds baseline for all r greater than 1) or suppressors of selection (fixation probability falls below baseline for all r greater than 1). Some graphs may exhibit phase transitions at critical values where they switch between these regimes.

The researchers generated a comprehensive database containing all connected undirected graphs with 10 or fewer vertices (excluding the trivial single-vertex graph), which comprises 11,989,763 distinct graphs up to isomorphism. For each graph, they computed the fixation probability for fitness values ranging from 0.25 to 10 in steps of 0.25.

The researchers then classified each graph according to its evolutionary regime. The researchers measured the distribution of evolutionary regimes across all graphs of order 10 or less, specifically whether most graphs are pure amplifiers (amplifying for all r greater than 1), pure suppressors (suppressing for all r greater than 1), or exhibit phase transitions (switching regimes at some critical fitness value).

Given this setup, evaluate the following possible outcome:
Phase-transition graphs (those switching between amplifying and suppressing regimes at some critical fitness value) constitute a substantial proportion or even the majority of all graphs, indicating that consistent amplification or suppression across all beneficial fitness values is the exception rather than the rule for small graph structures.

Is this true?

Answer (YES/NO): NO